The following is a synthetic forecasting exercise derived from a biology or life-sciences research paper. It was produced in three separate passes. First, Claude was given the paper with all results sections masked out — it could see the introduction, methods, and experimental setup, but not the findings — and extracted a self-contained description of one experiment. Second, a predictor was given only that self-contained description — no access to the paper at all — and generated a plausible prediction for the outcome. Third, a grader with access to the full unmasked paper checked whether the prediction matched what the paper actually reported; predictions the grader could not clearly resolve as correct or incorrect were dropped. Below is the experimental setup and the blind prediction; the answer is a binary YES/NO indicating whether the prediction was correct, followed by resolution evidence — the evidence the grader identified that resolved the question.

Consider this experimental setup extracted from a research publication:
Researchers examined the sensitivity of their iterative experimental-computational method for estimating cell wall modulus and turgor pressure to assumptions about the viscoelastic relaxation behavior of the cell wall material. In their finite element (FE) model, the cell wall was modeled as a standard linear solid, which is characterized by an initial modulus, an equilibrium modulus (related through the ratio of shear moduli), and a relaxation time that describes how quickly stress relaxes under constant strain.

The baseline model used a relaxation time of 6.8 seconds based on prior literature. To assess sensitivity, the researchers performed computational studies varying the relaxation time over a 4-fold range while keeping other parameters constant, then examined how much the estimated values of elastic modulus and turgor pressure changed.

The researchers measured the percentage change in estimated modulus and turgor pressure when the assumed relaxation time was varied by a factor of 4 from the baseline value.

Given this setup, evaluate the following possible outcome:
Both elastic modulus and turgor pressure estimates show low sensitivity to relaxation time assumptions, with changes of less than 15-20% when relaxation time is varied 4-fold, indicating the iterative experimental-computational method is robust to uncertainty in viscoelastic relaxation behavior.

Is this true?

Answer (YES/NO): YES